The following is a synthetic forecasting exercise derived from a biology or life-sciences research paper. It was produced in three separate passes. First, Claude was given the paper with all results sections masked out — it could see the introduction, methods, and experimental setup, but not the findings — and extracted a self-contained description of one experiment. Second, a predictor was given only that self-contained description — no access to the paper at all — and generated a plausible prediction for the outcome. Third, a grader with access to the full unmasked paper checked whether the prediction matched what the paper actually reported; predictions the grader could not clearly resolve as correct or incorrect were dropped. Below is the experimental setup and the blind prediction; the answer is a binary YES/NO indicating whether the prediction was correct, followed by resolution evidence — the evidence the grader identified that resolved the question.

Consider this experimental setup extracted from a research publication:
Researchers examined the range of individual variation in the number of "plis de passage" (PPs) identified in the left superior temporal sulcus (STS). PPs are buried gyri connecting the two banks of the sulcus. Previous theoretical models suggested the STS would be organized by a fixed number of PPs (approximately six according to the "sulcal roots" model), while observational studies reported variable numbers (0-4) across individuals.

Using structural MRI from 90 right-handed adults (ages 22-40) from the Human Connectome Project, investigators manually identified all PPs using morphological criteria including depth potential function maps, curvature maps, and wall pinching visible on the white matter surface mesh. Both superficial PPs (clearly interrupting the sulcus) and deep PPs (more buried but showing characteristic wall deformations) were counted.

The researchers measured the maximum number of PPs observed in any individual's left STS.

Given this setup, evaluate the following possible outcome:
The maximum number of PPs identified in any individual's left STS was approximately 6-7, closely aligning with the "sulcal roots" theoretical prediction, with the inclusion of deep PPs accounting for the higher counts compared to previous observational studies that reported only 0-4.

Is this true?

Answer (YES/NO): NO